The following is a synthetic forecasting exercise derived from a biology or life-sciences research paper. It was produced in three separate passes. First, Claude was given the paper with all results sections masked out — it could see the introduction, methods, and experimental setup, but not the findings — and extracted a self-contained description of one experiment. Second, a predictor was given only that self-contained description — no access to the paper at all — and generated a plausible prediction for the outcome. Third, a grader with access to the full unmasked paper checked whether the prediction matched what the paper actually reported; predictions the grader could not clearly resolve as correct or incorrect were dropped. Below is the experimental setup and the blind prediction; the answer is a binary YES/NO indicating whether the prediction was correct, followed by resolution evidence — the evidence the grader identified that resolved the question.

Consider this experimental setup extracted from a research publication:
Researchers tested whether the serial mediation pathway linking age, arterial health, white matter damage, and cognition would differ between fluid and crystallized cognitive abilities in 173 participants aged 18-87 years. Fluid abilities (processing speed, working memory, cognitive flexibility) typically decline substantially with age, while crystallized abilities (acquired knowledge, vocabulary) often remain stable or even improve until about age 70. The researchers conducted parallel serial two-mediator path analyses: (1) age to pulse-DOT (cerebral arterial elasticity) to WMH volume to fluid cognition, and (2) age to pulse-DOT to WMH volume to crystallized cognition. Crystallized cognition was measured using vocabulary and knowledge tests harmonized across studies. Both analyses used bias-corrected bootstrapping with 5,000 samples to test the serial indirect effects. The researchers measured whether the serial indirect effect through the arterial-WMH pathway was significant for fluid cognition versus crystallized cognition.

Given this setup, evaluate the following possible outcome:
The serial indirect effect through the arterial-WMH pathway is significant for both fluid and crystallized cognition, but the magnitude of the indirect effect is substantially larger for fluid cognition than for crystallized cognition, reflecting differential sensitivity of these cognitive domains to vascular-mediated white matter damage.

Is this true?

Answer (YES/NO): NO